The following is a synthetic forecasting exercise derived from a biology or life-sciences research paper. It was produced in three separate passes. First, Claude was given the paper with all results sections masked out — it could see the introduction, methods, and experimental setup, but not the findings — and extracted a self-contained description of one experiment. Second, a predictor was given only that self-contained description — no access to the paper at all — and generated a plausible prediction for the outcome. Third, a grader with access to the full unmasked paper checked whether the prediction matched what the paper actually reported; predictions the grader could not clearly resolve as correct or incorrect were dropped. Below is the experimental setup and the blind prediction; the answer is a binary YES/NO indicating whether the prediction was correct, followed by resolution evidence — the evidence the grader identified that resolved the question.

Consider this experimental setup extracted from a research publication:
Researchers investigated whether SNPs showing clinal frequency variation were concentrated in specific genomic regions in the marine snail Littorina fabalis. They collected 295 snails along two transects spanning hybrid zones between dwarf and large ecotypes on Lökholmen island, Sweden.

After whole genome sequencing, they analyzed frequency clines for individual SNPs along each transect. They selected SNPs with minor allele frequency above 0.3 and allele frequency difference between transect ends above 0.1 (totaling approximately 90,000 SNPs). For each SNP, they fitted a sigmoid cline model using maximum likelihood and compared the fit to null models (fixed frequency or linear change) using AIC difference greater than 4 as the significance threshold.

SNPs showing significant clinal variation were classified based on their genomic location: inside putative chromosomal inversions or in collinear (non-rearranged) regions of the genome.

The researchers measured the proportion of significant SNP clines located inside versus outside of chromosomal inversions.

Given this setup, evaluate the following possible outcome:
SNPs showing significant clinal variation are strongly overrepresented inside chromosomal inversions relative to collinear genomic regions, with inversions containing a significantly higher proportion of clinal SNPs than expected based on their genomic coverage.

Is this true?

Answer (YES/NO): YES